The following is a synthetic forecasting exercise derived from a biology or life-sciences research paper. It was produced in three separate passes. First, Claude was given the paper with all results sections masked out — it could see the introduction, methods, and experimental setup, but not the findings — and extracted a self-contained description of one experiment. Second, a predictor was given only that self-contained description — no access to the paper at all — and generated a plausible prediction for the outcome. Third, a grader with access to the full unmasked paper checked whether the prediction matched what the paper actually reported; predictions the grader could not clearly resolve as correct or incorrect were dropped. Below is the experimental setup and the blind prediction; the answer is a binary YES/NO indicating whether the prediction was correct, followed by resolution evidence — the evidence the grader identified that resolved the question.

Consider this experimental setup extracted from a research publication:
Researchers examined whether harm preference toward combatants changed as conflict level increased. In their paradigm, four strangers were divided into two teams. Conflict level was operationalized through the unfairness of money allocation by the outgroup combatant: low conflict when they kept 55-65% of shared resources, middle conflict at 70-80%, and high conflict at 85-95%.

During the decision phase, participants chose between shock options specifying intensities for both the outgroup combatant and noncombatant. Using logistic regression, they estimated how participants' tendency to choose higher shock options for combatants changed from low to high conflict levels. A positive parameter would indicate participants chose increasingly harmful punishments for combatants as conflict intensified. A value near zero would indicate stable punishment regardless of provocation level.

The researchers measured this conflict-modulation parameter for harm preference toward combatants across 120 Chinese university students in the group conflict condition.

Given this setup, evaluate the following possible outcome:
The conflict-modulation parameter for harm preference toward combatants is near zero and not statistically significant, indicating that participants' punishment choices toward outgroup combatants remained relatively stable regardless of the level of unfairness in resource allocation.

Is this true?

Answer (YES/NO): NO